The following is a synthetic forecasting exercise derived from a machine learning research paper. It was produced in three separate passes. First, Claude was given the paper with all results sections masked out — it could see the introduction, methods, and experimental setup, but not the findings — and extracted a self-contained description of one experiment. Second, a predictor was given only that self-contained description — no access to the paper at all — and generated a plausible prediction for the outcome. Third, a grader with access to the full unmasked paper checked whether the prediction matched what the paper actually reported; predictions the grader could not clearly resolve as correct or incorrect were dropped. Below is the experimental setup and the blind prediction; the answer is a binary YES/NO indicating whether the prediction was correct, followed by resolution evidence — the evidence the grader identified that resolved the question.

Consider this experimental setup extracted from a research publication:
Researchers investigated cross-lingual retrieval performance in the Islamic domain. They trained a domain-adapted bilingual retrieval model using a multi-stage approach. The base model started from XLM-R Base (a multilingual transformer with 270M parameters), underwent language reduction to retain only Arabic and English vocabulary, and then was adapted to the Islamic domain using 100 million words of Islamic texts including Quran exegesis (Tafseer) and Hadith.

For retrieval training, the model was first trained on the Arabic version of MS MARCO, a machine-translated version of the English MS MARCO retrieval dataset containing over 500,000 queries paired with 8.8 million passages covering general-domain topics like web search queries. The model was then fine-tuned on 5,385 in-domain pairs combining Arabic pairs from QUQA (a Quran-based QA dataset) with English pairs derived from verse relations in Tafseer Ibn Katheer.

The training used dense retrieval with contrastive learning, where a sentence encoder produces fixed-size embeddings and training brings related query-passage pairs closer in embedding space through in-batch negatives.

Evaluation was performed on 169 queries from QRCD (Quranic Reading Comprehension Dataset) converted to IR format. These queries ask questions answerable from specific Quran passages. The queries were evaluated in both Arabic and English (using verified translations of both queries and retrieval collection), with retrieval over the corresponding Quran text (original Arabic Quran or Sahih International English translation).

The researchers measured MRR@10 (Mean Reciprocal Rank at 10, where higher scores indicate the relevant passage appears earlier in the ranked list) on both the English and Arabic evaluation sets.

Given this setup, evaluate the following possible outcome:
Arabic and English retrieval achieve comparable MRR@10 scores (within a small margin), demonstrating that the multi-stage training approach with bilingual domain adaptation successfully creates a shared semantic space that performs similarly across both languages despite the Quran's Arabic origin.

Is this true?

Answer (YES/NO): NO